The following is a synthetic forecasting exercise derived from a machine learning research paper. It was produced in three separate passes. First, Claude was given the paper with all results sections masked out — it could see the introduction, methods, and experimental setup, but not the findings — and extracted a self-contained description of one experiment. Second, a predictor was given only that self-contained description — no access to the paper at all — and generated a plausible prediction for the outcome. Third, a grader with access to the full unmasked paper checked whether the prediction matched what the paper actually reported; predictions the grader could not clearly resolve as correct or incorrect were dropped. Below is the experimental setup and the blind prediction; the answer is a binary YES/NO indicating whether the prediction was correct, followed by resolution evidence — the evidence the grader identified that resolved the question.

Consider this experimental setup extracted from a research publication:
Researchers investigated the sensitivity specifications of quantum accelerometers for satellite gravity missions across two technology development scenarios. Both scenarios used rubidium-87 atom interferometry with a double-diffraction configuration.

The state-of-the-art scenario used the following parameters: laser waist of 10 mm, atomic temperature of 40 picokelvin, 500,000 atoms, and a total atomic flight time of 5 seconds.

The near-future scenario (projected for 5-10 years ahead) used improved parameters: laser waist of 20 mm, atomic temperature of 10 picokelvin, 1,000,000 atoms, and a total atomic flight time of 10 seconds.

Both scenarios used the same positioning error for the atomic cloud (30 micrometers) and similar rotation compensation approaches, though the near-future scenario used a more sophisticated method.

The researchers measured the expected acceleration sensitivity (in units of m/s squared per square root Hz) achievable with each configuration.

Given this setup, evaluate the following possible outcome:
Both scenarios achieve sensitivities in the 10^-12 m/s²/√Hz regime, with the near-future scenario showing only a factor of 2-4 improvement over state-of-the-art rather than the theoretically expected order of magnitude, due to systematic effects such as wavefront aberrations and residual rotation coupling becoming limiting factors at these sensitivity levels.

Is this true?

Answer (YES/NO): NO